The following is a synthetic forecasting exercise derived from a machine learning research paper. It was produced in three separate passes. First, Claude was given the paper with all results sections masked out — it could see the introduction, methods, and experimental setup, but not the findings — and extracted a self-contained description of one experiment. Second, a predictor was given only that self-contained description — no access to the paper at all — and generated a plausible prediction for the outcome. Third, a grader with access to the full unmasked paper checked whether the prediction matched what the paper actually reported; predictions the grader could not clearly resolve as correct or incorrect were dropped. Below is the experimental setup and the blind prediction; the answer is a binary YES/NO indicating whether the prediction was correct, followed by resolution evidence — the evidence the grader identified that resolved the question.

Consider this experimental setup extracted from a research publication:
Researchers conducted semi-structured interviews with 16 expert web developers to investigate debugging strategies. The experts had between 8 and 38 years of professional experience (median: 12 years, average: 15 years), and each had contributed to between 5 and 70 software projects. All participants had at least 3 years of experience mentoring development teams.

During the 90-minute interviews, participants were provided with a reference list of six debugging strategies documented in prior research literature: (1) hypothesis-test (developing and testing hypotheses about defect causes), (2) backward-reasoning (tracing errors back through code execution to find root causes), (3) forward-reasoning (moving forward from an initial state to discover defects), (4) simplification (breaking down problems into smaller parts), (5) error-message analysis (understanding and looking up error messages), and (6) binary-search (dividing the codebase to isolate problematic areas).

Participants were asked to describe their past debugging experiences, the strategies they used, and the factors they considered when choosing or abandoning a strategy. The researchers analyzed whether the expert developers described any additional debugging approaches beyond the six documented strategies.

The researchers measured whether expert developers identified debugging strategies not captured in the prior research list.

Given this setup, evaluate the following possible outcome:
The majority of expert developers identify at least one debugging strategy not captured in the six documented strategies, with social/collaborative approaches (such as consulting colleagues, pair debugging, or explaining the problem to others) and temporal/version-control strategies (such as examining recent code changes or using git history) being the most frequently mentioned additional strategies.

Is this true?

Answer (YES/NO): NO